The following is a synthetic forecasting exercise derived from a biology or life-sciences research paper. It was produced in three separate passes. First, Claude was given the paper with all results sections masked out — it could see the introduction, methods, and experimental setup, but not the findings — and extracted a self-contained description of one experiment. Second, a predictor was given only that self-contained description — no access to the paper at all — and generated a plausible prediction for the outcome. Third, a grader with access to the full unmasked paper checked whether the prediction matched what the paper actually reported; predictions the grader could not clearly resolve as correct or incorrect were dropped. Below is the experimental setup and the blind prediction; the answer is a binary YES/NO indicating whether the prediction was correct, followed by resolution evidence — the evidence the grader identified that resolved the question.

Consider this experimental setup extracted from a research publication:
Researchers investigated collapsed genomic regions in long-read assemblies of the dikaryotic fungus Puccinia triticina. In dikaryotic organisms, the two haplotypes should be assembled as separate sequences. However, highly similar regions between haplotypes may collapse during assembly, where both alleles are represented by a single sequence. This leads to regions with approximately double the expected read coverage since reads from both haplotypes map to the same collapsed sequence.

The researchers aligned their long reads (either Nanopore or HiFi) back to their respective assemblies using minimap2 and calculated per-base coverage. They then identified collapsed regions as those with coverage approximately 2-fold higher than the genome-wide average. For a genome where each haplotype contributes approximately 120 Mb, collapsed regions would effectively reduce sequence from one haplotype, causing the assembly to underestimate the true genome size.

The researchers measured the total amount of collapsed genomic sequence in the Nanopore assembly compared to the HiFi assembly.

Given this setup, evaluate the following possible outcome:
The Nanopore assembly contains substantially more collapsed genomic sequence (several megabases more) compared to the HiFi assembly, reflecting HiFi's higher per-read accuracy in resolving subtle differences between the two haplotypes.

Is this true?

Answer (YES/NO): YES